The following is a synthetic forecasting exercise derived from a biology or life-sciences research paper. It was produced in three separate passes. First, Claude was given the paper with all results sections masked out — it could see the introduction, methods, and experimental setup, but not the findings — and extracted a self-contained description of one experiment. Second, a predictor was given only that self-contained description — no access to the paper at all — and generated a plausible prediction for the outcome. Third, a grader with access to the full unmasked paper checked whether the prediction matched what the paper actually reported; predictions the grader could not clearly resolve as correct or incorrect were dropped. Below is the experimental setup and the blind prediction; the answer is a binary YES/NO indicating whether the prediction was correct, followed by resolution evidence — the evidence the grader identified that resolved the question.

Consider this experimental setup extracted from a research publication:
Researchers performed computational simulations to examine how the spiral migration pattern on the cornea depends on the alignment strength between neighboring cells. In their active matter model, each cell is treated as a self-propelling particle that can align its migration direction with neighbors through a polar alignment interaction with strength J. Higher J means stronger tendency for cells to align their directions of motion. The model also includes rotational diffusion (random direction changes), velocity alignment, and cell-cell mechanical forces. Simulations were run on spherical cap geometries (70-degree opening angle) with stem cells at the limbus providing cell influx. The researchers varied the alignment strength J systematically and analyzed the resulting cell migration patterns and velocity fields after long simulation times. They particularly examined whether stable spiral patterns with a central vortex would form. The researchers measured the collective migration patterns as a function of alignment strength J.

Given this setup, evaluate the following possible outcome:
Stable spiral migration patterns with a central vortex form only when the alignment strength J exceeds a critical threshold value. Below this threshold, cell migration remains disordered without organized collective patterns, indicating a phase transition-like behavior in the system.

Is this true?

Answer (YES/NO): YES